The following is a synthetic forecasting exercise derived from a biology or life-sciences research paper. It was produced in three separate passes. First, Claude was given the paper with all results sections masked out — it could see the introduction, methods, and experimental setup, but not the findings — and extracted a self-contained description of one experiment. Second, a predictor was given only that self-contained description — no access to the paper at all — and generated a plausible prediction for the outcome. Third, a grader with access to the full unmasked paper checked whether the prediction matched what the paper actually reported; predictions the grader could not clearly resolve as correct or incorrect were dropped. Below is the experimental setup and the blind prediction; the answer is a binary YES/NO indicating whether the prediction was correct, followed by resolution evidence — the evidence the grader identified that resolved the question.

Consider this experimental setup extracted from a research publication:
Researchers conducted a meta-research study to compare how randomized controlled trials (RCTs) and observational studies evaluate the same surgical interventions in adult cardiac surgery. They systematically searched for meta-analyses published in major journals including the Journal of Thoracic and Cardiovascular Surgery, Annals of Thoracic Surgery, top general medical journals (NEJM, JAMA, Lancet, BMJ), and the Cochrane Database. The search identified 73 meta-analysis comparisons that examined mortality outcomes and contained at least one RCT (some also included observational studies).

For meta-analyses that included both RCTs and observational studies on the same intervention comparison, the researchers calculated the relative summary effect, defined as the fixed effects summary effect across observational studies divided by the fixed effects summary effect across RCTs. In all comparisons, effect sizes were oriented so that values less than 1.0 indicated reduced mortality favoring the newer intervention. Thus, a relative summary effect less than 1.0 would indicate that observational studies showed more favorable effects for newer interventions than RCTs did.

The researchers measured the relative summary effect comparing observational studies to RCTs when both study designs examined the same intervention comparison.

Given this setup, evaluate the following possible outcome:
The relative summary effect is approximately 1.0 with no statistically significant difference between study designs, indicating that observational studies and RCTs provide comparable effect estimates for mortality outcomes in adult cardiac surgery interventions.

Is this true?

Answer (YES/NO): YES